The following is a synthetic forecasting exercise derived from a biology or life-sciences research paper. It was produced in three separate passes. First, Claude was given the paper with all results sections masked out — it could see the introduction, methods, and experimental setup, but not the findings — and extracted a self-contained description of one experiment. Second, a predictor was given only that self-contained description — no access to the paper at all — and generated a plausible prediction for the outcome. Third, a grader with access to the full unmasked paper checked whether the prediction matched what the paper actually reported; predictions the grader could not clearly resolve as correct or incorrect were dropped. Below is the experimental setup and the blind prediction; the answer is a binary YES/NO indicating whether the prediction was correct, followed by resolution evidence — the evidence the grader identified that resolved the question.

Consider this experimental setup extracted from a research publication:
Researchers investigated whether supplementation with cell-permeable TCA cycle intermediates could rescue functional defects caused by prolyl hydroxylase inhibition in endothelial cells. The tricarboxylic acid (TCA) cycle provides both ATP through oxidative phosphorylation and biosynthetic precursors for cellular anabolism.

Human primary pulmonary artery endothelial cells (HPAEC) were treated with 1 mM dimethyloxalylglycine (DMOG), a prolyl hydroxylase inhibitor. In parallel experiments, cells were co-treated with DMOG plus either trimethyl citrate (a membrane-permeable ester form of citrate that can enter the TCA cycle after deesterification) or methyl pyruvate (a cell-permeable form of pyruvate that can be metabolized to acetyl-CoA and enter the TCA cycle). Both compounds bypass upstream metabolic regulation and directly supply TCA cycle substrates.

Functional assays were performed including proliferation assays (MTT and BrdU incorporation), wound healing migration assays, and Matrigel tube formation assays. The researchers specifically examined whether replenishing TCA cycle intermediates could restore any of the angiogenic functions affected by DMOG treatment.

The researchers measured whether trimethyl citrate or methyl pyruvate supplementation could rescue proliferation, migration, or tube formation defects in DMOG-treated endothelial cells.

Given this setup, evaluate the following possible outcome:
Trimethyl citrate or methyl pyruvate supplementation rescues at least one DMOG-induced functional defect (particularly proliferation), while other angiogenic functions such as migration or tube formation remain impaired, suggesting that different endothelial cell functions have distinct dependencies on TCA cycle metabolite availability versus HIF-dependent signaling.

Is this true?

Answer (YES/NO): NO